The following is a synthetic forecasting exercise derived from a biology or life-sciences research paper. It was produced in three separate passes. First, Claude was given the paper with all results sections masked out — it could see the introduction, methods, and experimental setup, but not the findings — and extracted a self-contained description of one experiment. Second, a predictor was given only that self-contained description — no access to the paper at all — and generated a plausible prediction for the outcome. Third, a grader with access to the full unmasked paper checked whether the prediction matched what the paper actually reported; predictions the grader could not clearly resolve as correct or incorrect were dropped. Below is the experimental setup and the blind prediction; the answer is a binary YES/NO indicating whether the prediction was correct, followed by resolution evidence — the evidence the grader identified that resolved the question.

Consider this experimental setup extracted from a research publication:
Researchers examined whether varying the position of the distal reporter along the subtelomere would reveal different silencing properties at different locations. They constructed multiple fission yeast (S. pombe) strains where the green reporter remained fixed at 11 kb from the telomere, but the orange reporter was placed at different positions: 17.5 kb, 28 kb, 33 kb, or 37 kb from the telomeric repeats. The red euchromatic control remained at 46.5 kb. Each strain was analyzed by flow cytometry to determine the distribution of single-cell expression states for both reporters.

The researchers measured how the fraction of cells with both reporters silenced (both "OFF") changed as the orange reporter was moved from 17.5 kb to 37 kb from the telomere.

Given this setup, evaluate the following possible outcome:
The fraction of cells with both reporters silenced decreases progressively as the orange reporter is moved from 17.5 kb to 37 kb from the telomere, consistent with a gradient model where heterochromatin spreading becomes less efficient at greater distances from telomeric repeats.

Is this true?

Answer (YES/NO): NO